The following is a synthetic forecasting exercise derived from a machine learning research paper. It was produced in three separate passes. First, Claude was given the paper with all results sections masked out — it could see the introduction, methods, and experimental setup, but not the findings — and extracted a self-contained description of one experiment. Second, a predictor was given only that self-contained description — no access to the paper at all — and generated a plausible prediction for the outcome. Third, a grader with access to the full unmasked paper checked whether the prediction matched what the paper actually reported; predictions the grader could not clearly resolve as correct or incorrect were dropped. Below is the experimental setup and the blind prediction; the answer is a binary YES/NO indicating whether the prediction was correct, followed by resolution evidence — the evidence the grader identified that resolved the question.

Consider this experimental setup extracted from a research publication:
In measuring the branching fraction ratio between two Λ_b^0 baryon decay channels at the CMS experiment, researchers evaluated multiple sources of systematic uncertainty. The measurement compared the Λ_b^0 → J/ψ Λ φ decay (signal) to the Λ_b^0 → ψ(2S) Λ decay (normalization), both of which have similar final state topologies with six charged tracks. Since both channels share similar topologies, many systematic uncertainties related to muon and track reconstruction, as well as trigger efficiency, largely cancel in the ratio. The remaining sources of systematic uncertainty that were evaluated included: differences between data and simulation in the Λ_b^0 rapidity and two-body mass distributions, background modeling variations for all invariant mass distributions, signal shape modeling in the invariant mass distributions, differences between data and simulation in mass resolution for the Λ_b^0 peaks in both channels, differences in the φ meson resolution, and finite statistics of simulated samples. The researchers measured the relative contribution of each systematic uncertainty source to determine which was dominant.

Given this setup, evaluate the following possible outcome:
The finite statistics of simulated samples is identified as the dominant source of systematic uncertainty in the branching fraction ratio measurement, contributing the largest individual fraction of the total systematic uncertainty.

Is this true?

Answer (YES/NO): NO